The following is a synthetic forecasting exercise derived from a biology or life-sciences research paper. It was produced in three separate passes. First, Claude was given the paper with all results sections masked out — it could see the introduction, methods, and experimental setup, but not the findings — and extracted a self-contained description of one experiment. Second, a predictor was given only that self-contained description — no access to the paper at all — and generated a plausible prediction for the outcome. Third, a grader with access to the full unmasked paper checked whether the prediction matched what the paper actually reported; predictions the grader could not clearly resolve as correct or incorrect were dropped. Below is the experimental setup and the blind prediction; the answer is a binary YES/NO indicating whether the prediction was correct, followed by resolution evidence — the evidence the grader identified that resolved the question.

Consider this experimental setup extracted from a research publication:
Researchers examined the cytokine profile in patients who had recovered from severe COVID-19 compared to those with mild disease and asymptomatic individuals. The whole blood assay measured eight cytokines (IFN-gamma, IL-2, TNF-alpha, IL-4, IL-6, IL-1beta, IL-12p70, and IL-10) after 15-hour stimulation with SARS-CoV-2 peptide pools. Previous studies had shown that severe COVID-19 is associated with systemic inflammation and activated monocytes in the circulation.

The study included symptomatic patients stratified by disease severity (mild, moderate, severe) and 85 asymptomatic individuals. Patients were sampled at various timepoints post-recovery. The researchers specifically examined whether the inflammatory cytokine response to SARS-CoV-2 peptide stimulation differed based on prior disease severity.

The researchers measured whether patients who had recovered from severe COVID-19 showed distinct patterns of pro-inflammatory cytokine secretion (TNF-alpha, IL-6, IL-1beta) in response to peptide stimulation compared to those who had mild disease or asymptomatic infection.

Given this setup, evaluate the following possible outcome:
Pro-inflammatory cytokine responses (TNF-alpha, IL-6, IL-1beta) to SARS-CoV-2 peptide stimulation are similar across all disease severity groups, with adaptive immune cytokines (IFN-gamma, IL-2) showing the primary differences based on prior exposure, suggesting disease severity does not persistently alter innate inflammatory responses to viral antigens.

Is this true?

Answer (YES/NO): NO